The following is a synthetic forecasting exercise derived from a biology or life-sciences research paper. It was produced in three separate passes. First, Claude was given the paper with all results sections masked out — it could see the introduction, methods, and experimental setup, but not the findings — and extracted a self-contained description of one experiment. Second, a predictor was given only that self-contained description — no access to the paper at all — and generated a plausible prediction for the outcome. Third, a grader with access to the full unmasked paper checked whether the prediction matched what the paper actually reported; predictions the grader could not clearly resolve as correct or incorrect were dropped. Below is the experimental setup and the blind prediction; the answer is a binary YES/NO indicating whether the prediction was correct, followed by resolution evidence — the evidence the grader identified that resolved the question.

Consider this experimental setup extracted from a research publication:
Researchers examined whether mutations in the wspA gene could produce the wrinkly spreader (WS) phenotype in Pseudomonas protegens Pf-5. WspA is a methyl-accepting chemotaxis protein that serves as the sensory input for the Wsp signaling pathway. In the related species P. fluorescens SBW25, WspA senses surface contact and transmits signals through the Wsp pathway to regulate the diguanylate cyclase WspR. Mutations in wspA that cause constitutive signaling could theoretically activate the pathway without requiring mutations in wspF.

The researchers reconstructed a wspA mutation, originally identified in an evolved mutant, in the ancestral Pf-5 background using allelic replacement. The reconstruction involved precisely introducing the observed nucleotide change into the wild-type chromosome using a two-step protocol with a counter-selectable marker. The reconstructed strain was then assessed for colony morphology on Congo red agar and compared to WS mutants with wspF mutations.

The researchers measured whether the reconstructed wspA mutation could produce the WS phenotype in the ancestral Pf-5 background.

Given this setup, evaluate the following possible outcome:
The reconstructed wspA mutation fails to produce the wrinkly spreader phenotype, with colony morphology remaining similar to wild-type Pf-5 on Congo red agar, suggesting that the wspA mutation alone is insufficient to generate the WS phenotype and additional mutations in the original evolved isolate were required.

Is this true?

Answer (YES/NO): NO